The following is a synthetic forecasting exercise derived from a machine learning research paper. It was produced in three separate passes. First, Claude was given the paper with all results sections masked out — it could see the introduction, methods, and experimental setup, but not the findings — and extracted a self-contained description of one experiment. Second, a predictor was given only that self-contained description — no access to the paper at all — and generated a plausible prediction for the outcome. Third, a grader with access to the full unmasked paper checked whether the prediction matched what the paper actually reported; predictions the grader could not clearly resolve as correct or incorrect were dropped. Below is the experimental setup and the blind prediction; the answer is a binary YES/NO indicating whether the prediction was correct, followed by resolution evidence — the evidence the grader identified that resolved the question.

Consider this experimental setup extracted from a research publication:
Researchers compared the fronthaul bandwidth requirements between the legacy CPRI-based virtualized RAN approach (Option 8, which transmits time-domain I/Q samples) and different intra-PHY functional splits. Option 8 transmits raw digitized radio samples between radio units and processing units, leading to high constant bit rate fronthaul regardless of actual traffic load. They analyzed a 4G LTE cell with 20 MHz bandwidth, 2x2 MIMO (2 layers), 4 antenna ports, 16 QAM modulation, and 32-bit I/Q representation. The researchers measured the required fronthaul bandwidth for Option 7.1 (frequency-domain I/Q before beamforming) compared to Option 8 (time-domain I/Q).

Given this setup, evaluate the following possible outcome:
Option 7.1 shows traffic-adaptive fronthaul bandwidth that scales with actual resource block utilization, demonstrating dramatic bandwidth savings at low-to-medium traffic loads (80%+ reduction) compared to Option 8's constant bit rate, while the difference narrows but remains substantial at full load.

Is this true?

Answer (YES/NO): NO